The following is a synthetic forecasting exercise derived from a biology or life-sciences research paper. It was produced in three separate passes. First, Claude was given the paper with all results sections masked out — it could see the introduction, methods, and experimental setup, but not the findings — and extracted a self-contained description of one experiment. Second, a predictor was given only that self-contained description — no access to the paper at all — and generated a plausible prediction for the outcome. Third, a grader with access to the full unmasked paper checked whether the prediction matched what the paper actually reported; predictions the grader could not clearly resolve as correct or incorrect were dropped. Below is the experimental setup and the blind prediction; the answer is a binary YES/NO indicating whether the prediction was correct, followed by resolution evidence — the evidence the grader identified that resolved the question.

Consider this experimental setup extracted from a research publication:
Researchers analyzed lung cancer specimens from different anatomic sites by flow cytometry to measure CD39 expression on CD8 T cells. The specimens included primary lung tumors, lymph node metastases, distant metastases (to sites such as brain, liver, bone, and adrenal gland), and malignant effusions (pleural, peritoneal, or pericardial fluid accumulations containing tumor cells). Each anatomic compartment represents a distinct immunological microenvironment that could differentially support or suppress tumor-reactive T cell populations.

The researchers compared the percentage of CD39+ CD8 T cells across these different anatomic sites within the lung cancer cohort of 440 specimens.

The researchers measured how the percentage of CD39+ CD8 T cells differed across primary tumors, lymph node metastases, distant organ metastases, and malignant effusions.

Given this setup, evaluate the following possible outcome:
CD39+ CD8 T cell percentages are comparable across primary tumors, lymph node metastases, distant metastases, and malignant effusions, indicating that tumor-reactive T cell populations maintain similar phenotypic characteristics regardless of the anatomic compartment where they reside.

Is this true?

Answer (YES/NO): NO